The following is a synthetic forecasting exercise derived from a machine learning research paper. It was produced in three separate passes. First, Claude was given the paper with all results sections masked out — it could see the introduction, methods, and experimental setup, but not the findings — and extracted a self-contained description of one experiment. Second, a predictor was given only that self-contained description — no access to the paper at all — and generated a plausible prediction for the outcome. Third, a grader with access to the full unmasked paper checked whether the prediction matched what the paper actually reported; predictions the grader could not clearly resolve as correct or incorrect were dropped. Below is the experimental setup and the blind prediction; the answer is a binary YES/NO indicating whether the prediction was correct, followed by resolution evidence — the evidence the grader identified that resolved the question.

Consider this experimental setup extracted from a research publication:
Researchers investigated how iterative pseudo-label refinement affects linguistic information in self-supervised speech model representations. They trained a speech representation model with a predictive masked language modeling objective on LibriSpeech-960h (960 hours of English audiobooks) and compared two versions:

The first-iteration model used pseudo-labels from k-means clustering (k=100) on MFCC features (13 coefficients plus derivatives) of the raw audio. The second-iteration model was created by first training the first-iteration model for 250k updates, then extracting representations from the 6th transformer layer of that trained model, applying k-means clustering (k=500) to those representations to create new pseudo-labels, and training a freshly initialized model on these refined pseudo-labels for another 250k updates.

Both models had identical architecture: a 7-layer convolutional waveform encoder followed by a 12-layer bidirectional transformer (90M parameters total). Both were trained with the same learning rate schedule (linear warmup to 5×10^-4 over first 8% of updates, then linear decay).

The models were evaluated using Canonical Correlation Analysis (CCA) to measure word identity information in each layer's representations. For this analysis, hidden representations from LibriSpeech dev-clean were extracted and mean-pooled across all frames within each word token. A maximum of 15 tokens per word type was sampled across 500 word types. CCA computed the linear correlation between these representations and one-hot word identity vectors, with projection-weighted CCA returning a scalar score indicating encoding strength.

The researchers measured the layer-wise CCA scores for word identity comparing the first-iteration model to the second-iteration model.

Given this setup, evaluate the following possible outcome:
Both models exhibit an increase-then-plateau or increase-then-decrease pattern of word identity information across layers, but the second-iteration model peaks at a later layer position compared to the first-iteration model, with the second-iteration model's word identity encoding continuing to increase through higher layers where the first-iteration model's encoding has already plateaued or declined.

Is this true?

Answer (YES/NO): YES